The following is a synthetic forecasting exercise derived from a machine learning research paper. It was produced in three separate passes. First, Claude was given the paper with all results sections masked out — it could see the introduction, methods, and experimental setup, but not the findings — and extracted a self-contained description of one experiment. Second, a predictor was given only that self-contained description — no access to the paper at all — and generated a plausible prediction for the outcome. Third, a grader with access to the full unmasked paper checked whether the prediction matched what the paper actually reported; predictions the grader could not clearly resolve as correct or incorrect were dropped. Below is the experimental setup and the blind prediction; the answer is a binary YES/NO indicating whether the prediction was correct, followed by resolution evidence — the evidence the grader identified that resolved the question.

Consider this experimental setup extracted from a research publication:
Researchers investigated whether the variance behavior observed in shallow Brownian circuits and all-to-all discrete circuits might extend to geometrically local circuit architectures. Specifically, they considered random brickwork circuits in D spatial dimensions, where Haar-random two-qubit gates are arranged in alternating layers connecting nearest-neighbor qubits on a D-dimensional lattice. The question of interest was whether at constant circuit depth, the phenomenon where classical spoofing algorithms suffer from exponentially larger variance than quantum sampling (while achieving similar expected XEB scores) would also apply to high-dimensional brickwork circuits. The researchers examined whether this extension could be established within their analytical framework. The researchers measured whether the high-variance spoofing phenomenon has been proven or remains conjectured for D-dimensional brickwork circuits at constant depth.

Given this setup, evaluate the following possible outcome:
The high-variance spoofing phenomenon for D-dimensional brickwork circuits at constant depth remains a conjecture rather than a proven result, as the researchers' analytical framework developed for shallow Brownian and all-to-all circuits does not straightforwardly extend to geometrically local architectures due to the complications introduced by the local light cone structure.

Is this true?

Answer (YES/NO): NO